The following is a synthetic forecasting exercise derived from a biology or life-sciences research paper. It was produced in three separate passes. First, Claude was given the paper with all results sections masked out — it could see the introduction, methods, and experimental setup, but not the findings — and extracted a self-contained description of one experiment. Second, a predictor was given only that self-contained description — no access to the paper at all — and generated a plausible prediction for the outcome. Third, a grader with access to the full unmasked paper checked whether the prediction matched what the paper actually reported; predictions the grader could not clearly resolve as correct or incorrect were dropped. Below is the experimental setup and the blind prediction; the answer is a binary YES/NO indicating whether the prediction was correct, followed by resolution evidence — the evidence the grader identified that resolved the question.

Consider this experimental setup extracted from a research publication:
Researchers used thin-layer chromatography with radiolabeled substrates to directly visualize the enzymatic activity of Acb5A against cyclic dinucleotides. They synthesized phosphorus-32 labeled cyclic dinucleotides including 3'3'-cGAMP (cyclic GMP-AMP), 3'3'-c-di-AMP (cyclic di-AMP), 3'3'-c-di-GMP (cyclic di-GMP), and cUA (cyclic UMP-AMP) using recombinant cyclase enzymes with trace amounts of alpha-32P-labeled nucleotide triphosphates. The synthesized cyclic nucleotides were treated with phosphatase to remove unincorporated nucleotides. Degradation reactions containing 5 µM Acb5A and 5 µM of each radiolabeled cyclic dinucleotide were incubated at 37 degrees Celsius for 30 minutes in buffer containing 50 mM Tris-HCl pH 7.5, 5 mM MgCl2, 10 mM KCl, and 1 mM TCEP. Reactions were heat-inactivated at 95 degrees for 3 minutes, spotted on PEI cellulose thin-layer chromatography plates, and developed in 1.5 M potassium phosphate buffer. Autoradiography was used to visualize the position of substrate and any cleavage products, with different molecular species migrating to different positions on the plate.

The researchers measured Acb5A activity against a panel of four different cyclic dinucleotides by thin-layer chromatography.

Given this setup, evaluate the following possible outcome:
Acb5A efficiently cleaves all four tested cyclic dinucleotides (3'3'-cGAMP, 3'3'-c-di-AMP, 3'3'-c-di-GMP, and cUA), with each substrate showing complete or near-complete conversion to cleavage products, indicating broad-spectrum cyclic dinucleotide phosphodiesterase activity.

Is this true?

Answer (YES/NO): NO